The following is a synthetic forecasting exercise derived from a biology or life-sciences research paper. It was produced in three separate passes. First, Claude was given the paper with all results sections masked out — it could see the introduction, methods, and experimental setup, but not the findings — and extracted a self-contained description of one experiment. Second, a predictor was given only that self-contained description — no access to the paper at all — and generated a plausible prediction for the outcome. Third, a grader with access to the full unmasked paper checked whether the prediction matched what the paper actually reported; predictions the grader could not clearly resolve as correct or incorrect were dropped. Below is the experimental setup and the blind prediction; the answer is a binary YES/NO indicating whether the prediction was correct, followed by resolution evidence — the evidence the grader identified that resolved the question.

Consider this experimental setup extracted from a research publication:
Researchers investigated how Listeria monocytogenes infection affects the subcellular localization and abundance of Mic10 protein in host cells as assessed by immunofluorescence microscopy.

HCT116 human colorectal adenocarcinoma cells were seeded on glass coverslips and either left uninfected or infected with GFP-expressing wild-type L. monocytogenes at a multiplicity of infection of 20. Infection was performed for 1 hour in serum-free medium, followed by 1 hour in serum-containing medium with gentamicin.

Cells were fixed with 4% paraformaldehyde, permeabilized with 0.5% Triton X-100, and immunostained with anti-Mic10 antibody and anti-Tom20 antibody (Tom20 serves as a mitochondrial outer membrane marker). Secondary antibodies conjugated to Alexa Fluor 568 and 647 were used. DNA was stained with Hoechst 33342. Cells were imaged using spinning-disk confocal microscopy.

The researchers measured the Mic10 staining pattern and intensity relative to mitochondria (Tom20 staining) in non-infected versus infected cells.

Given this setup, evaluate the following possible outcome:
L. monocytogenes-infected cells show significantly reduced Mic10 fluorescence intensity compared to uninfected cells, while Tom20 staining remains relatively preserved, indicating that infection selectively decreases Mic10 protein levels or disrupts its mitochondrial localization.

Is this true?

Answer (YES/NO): NO